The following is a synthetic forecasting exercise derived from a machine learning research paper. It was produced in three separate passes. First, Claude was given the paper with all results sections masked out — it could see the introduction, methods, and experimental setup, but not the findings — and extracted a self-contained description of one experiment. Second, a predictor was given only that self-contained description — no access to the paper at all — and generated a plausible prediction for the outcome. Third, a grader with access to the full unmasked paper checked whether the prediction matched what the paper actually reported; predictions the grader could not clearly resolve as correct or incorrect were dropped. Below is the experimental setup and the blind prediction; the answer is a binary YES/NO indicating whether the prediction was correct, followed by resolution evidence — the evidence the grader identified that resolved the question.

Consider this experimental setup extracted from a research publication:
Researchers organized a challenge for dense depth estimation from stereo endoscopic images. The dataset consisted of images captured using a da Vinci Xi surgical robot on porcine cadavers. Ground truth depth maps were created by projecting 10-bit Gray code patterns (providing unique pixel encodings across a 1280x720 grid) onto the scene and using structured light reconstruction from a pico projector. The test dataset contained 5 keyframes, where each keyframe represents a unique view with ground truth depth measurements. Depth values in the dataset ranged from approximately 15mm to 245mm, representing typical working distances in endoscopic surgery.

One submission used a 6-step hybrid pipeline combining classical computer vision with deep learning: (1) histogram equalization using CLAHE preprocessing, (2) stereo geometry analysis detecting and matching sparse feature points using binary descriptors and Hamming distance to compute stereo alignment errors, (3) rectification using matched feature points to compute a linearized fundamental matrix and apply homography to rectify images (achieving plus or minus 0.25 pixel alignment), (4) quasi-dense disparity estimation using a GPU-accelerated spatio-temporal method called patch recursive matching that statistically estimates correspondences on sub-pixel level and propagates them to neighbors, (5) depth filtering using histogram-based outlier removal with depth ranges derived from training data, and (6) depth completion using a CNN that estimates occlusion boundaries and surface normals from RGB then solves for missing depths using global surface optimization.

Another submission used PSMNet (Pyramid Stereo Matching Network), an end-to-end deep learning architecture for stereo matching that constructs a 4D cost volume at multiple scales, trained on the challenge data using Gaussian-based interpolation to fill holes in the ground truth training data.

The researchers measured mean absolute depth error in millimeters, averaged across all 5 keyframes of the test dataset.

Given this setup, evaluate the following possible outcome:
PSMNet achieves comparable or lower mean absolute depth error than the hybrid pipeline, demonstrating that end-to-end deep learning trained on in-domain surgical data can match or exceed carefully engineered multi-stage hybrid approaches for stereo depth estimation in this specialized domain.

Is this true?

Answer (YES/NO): YES